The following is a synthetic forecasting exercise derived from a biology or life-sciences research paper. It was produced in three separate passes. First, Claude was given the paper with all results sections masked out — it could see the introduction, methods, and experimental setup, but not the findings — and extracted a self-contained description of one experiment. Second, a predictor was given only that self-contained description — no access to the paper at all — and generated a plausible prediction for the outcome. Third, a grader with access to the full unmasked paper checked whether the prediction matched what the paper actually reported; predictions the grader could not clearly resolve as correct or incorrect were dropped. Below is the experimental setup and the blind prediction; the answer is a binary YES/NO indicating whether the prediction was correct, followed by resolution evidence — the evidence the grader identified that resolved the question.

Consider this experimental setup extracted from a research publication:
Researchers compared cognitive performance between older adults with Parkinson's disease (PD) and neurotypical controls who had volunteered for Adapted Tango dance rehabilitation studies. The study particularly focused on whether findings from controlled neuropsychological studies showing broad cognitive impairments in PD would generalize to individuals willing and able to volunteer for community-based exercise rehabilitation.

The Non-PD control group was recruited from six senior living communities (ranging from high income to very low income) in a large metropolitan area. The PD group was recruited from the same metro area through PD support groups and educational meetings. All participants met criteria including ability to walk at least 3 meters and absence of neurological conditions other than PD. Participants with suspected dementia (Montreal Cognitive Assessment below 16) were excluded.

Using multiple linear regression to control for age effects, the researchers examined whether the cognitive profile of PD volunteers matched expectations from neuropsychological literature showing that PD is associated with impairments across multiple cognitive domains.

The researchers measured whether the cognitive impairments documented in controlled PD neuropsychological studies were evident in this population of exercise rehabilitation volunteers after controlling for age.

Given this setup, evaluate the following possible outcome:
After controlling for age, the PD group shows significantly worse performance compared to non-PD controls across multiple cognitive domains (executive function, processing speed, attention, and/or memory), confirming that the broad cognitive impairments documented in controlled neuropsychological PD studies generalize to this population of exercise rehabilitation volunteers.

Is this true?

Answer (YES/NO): NO